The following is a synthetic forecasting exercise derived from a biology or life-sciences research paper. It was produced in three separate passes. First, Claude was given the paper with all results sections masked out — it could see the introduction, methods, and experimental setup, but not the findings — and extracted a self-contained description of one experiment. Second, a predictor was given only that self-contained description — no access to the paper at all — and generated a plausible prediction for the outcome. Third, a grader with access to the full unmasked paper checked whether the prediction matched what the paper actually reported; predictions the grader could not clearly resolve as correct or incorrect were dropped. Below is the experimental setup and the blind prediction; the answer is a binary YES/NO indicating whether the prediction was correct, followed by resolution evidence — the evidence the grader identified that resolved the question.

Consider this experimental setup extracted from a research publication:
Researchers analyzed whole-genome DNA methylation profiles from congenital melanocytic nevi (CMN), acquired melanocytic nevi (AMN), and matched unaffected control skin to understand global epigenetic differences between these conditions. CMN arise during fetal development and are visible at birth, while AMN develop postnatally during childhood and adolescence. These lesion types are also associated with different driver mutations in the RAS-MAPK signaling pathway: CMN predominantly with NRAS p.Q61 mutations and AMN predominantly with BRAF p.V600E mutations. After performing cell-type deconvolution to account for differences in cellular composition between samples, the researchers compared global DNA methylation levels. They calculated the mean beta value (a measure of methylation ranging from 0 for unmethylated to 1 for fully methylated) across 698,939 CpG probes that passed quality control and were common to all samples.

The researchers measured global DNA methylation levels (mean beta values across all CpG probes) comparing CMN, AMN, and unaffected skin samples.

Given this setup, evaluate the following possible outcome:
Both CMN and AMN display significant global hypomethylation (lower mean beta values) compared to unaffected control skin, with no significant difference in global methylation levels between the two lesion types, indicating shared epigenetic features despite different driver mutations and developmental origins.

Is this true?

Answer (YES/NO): NO